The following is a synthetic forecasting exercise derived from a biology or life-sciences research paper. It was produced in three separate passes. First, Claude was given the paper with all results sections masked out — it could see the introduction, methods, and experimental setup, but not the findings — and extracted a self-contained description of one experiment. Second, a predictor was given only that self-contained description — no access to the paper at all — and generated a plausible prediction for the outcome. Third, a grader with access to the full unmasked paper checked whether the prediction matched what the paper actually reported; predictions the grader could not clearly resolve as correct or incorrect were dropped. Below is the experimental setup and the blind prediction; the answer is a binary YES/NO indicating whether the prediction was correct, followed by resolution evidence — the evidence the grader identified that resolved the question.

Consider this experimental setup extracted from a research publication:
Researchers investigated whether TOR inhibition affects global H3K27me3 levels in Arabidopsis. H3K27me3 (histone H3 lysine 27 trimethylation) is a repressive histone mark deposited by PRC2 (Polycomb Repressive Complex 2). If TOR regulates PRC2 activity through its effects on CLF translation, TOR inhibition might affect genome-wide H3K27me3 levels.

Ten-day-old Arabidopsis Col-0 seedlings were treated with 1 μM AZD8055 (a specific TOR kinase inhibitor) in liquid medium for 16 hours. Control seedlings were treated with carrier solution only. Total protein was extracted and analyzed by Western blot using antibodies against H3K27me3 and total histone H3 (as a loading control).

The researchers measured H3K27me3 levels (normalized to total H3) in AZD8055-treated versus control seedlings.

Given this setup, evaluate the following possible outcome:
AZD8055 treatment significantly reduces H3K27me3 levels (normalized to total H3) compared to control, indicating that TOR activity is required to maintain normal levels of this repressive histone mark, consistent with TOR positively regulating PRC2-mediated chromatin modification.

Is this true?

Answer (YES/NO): YES